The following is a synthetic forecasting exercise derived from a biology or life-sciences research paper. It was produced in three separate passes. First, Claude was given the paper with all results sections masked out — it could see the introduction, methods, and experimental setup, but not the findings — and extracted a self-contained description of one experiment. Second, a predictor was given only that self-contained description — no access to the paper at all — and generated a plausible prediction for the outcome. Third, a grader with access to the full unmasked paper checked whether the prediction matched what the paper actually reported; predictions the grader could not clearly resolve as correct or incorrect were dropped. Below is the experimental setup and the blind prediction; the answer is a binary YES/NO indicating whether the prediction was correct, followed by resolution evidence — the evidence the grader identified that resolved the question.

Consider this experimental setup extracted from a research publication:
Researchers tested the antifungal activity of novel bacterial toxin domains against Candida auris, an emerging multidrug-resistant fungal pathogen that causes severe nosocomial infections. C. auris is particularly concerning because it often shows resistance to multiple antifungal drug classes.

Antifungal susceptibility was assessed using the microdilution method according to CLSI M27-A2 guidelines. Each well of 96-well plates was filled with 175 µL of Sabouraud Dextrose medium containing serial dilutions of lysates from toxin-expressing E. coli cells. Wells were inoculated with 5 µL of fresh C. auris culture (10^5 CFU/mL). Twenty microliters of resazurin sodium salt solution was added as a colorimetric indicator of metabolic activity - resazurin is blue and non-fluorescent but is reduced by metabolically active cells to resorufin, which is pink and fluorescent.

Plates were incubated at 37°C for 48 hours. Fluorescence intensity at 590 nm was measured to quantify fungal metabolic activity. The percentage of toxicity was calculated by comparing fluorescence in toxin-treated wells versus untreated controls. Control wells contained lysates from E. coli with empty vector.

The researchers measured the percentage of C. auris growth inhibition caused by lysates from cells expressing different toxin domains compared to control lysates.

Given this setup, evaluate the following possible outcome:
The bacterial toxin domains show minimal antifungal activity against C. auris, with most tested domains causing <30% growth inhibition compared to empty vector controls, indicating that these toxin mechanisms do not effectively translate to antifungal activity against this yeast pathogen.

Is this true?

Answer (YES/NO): NO